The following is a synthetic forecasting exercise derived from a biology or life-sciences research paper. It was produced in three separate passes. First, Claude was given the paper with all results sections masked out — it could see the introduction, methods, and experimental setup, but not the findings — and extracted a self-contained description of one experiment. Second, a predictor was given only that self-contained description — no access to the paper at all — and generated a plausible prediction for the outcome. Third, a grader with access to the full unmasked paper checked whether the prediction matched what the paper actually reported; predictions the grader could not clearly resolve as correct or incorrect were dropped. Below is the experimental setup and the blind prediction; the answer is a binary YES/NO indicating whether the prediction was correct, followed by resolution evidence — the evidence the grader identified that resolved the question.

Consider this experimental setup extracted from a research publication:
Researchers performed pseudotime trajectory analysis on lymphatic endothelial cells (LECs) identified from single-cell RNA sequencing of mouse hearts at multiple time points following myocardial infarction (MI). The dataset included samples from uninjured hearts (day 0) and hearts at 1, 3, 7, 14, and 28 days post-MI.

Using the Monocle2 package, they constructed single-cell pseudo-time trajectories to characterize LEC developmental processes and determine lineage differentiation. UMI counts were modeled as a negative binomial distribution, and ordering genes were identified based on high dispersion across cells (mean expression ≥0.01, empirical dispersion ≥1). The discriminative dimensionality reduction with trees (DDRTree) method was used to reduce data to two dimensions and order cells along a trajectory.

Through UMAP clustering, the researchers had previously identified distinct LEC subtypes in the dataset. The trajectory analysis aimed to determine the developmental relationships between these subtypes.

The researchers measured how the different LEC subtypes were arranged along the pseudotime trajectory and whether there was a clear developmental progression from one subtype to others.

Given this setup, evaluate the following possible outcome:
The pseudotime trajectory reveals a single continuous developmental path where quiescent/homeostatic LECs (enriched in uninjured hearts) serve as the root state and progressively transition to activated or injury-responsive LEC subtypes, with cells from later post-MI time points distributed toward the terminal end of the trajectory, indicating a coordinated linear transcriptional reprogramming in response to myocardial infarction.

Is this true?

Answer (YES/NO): NO